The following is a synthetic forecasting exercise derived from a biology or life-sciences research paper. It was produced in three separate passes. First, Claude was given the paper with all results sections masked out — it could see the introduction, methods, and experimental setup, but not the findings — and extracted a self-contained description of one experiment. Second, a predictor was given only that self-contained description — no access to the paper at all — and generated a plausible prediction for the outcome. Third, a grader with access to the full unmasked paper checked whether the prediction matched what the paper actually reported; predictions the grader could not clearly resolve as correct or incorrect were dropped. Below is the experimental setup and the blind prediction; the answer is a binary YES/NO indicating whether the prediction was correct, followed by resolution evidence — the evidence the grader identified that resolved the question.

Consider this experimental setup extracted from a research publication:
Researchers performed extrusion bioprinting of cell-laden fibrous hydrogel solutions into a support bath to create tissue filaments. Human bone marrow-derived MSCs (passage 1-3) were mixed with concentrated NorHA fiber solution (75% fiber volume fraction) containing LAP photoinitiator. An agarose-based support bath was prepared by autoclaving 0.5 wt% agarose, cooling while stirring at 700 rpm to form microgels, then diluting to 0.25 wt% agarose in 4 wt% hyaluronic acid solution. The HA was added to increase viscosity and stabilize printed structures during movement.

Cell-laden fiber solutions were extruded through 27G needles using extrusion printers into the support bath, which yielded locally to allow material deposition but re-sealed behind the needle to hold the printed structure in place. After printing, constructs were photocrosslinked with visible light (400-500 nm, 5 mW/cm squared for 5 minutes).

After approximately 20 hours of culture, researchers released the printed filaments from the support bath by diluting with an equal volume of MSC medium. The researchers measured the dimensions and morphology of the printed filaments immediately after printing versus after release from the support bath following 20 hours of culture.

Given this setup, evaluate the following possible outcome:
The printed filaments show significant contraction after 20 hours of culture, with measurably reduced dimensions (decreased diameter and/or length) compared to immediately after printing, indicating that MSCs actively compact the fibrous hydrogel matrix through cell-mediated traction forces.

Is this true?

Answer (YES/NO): NO